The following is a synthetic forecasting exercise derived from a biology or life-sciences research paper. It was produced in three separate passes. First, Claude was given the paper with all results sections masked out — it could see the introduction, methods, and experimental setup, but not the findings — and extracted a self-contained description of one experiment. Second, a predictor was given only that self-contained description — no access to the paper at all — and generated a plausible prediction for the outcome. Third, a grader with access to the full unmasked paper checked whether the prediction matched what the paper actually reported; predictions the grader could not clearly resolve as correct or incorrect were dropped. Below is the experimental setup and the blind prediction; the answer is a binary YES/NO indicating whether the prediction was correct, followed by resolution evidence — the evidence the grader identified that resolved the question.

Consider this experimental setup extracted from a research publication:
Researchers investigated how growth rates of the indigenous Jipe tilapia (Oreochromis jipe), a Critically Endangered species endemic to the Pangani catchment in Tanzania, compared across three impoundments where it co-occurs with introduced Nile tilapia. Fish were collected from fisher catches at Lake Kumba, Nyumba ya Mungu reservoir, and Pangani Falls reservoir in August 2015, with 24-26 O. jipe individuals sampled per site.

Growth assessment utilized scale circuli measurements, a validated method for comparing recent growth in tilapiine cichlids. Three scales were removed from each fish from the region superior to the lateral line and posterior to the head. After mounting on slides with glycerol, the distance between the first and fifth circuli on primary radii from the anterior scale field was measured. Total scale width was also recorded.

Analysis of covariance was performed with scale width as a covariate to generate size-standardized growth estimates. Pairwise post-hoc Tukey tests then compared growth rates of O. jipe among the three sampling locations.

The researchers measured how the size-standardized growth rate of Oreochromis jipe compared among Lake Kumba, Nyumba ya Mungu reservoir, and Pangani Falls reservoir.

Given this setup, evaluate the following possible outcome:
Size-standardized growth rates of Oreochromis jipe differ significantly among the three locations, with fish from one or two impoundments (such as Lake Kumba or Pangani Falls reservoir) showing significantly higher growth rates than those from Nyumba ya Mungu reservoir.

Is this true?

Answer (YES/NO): NO